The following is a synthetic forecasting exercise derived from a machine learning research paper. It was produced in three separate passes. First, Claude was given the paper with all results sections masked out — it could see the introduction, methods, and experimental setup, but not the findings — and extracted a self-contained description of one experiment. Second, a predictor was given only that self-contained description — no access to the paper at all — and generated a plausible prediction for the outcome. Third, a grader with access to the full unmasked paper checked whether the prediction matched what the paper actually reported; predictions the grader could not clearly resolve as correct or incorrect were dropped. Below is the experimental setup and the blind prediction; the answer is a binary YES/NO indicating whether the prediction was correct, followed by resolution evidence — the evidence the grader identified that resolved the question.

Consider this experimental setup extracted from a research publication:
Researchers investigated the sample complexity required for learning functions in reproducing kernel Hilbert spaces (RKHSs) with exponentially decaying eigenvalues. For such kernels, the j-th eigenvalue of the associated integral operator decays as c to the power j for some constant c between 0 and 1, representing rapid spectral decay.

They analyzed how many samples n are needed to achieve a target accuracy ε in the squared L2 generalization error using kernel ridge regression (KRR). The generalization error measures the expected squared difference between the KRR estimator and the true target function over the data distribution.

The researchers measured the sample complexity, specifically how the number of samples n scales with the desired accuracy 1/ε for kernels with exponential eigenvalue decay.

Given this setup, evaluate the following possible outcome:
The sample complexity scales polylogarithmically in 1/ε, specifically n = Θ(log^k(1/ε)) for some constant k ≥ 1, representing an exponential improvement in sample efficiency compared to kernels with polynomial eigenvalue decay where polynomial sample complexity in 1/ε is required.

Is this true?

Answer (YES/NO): YES